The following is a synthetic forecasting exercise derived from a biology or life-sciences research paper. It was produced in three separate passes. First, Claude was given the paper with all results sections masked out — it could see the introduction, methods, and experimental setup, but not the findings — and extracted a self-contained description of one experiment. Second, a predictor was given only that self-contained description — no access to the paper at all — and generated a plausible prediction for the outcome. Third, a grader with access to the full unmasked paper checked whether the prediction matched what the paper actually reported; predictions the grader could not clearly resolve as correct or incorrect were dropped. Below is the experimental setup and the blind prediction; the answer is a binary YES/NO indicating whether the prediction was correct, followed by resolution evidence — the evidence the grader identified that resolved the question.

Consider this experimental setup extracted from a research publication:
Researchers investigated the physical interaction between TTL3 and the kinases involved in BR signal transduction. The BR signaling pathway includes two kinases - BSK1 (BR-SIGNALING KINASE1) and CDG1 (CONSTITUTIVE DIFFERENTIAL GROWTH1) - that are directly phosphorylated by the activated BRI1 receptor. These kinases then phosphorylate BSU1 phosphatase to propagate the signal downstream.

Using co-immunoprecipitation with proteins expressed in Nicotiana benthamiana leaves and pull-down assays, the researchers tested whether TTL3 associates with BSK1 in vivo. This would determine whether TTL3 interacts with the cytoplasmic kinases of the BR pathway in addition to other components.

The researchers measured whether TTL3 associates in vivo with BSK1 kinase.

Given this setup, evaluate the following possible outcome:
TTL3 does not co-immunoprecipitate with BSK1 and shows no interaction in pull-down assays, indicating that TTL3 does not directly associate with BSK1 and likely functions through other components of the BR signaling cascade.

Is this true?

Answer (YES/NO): NO